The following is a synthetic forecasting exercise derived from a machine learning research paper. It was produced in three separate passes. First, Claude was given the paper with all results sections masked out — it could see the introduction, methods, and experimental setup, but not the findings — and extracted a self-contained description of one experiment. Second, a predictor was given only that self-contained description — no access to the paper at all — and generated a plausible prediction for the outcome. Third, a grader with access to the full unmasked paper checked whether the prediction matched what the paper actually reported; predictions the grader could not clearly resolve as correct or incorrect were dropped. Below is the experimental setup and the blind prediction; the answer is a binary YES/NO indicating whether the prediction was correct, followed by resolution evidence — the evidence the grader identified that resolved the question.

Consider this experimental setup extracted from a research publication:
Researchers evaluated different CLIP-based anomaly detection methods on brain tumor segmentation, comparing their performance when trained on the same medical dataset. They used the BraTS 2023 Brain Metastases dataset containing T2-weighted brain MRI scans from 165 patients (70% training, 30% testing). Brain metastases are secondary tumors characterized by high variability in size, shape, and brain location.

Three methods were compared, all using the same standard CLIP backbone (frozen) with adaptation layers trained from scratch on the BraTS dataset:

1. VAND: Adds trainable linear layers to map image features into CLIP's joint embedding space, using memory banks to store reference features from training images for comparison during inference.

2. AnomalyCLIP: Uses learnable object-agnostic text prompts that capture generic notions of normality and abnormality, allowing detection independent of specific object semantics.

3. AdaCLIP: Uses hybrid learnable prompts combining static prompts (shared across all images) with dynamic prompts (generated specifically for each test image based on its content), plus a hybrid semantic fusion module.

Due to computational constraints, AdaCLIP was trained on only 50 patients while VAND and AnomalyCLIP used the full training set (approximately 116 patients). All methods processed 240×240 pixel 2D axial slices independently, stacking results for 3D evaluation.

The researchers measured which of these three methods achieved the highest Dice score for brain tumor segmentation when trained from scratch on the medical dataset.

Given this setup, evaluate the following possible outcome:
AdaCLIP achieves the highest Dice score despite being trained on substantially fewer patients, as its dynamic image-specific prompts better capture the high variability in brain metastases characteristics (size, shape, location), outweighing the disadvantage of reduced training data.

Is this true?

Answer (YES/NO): YES